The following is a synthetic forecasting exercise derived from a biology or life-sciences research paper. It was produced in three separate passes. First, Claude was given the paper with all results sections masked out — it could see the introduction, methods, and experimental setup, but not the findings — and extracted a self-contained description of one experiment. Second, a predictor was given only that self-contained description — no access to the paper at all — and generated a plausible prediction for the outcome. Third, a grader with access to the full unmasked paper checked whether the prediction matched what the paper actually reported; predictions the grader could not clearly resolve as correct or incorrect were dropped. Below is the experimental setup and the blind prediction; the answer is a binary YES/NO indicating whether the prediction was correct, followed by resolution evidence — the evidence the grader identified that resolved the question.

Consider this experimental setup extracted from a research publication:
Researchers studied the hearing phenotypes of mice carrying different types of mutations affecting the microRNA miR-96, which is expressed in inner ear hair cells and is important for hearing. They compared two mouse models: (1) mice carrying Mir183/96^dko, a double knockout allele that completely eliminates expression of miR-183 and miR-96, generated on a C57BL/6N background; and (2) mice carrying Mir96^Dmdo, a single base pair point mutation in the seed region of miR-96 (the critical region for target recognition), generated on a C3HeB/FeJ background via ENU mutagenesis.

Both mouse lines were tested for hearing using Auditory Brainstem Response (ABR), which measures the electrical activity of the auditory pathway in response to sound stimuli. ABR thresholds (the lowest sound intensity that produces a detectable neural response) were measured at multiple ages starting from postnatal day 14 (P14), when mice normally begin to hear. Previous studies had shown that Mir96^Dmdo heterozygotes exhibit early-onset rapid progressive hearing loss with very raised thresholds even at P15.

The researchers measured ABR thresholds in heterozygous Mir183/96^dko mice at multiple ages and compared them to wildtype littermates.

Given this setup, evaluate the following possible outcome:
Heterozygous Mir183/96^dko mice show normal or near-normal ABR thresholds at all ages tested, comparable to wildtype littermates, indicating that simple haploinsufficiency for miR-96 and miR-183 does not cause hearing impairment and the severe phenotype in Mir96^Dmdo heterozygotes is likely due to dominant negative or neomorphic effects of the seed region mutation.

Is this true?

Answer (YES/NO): YES